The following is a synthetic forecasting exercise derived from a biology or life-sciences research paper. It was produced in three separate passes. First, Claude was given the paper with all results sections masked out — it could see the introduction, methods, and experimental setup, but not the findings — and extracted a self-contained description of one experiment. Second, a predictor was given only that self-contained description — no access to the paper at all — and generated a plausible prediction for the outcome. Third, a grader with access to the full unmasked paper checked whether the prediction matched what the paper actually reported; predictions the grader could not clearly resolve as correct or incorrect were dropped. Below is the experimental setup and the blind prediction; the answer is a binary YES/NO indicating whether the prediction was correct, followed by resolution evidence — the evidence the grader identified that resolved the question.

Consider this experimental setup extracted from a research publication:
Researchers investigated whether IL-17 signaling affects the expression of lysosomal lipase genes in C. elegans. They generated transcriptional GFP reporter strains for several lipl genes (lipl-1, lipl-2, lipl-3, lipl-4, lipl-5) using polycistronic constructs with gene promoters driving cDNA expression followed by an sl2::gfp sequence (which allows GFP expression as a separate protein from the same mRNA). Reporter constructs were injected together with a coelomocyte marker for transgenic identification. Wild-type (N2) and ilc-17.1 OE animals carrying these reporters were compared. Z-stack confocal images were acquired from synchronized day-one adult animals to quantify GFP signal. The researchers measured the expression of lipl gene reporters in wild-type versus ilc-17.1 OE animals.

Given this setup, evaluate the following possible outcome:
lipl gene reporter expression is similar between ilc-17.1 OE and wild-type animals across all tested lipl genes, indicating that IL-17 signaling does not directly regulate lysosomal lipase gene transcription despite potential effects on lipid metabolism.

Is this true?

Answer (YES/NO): NO